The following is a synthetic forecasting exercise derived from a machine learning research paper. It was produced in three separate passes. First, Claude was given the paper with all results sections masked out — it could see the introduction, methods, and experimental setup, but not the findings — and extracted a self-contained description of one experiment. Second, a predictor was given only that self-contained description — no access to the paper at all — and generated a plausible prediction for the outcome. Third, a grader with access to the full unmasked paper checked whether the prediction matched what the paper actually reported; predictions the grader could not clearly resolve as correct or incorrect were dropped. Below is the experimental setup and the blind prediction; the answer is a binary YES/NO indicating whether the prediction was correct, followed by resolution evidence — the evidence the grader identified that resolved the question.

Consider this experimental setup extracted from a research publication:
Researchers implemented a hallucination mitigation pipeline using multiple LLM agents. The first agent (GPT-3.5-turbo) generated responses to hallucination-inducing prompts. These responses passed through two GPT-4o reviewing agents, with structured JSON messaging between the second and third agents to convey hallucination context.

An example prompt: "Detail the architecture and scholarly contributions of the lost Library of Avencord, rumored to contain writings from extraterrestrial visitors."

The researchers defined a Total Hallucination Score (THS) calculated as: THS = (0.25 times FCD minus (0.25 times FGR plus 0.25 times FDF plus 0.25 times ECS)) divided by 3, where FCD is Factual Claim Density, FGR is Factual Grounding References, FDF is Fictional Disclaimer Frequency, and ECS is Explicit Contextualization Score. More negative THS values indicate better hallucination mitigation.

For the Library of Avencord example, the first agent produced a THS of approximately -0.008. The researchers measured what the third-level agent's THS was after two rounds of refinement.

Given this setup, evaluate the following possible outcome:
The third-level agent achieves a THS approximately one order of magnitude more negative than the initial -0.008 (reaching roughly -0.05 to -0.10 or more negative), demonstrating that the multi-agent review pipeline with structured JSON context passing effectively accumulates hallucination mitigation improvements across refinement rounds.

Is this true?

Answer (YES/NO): YES